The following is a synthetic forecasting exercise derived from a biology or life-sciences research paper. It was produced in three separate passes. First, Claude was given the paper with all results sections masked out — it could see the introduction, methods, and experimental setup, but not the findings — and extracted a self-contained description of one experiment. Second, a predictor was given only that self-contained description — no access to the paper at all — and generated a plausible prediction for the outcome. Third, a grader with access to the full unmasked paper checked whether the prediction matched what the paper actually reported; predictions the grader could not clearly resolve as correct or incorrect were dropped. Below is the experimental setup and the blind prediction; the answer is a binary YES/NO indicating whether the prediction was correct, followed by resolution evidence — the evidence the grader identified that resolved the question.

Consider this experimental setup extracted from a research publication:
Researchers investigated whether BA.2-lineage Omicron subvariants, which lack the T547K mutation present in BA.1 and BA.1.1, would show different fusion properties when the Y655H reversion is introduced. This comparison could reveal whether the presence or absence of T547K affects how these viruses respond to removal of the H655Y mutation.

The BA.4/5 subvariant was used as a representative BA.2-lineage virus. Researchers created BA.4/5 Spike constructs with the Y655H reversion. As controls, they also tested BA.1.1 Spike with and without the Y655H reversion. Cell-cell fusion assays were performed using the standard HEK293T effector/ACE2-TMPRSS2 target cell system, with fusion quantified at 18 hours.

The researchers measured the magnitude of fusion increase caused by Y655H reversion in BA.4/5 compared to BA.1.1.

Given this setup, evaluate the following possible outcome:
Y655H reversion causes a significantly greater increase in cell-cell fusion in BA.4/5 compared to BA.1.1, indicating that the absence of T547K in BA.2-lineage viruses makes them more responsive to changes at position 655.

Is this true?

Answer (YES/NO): NO